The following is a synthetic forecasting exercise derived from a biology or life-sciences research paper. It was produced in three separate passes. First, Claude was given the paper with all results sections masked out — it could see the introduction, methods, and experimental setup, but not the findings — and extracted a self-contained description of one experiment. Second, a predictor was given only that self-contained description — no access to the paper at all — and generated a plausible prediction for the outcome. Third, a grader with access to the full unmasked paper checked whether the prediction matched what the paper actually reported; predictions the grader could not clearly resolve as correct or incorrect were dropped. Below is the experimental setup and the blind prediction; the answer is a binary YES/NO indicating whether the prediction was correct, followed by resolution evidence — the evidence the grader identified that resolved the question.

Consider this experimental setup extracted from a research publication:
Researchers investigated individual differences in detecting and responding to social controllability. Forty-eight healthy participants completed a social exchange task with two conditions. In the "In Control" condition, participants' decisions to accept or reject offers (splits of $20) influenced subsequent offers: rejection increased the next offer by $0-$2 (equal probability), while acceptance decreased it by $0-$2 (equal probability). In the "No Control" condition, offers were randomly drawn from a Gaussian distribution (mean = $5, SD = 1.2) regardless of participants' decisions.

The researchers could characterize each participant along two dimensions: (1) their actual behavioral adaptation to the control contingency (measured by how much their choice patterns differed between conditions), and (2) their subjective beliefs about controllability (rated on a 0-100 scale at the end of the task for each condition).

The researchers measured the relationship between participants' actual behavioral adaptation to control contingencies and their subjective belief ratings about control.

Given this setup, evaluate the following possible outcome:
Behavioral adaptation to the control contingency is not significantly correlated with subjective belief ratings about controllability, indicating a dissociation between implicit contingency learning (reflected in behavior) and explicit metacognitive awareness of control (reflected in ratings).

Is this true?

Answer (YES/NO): YES